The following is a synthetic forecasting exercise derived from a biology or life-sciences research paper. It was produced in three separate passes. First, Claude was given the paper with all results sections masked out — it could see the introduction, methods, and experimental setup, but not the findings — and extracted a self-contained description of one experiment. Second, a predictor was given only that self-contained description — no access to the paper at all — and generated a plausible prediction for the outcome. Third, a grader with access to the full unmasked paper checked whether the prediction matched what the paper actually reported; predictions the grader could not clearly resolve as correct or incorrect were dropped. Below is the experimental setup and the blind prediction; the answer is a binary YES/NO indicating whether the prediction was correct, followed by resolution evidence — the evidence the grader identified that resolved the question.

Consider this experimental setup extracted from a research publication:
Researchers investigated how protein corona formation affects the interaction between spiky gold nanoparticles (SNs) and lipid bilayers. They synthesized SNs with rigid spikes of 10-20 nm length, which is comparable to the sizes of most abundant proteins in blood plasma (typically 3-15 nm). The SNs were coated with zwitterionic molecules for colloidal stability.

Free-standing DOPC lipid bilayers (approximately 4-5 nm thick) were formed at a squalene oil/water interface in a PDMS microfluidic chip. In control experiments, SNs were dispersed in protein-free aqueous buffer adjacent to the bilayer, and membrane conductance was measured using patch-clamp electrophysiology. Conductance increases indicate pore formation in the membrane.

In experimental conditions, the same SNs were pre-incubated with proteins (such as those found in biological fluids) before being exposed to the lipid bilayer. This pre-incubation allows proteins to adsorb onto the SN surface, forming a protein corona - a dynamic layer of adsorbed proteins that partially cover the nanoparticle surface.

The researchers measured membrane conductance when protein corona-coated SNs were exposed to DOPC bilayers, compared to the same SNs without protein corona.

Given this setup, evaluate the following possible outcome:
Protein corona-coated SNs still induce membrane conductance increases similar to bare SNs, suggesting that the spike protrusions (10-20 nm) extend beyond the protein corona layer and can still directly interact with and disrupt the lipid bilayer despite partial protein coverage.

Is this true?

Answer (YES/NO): NO